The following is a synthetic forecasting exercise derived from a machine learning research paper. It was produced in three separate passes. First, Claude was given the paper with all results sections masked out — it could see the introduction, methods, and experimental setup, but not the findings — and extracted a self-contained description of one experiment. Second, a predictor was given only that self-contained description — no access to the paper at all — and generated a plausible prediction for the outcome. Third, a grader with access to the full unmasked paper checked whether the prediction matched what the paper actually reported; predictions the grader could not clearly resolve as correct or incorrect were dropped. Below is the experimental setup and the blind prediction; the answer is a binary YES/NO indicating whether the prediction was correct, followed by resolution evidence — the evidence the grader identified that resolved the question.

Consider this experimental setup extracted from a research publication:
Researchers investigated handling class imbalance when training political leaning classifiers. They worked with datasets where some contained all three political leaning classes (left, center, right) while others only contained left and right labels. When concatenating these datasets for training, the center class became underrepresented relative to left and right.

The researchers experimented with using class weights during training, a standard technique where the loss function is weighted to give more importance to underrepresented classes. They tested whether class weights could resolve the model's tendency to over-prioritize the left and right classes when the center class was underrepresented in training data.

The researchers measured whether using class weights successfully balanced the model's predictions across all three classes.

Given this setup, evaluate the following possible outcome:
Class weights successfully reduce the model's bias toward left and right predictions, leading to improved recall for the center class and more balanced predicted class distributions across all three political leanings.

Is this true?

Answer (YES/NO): NO